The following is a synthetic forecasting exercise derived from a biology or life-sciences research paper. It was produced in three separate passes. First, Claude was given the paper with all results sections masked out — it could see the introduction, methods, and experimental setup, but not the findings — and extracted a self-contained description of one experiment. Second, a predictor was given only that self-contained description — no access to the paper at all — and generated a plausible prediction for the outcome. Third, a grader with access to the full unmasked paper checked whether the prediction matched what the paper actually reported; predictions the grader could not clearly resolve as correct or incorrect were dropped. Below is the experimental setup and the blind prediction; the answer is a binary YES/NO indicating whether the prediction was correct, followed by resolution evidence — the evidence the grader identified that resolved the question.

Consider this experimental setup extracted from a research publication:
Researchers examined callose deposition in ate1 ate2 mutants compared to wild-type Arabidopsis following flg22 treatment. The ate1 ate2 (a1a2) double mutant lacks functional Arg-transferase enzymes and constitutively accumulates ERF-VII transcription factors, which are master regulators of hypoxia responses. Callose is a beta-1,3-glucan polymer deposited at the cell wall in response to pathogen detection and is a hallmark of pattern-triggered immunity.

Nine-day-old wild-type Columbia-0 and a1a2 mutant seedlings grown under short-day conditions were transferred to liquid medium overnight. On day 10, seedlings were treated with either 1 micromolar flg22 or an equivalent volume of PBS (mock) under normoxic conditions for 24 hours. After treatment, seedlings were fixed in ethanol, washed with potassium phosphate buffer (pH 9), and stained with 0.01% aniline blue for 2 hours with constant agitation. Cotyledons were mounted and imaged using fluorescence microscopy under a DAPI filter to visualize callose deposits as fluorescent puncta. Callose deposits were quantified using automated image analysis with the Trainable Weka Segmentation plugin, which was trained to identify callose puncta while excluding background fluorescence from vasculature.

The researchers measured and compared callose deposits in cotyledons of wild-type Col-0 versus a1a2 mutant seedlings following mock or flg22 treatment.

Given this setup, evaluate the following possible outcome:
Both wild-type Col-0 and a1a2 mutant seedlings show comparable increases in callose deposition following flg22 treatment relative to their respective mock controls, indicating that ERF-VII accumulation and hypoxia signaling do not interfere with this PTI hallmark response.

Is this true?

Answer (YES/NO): NO